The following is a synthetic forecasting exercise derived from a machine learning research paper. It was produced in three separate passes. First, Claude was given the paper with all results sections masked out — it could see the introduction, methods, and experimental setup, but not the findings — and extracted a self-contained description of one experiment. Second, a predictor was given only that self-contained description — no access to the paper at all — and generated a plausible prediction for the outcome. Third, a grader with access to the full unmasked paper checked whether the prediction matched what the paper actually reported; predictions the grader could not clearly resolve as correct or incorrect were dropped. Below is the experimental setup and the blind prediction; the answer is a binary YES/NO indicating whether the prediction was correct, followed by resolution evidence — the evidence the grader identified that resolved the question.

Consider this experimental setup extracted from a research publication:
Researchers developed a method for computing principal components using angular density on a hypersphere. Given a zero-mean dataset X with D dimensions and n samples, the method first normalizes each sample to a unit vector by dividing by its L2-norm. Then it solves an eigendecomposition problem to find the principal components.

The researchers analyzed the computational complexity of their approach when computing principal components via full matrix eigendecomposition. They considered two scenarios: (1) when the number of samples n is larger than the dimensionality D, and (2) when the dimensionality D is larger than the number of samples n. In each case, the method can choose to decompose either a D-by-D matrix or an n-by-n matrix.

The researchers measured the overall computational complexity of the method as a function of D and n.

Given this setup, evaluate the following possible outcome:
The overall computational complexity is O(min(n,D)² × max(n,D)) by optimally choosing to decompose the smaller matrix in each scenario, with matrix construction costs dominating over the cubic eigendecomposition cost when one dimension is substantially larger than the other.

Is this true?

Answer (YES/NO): NO